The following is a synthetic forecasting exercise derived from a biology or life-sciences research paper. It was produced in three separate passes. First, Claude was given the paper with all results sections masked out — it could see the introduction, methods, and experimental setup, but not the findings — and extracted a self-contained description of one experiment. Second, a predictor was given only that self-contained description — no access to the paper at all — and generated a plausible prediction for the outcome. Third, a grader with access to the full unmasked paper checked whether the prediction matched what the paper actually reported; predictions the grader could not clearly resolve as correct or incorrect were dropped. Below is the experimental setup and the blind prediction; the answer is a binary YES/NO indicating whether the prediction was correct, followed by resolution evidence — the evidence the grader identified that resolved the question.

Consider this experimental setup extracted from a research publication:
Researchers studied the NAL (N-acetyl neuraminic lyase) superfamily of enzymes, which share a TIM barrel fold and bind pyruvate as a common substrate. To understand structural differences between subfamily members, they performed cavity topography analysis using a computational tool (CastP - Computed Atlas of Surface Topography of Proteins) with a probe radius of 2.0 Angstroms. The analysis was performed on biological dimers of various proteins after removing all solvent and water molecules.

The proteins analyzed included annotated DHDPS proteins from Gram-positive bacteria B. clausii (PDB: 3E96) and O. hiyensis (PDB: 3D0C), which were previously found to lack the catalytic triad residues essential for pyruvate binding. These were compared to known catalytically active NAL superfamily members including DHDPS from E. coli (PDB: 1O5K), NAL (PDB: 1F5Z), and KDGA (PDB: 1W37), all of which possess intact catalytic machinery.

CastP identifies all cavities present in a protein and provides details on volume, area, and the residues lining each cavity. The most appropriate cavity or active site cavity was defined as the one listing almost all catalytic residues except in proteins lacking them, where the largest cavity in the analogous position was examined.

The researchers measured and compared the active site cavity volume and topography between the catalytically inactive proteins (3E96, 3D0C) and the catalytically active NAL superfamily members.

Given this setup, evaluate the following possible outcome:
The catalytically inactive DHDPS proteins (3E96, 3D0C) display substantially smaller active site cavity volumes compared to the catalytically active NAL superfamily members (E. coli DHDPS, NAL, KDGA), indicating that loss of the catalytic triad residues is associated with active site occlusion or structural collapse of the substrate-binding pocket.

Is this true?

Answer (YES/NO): NO